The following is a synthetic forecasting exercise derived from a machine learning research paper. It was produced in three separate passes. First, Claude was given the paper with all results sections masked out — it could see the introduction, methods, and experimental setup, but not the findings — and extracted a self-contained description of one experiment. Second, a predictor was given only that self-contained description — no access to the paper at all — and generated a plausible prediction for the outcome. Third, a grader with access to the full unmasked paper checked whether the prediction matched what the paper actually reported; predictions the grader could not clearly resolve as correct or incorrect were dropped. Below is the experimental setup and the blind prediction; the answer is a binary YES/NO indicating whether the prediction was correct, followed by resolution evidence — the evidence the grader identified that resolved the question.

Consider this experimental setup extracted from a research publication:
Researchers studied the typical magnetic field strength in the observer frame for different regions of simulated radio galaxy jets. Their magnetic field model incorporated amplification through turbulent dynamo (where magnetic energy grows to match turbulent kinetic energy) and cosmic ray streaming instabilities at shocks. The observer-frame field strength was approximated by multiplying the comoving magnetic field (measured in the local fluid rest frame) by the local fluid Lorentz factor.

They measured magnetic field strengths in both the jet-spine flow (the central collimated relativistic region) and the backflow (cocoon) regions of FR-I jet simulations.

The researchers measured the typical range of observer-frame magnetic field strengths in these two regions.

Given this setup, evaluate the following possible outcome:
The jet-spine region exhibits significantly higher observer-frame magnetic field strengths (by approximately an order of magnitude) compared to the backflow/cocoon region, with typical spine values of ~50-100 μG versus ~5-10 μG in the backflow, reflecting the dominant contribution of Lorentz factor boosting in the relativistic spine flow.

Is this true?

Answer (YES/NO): NO